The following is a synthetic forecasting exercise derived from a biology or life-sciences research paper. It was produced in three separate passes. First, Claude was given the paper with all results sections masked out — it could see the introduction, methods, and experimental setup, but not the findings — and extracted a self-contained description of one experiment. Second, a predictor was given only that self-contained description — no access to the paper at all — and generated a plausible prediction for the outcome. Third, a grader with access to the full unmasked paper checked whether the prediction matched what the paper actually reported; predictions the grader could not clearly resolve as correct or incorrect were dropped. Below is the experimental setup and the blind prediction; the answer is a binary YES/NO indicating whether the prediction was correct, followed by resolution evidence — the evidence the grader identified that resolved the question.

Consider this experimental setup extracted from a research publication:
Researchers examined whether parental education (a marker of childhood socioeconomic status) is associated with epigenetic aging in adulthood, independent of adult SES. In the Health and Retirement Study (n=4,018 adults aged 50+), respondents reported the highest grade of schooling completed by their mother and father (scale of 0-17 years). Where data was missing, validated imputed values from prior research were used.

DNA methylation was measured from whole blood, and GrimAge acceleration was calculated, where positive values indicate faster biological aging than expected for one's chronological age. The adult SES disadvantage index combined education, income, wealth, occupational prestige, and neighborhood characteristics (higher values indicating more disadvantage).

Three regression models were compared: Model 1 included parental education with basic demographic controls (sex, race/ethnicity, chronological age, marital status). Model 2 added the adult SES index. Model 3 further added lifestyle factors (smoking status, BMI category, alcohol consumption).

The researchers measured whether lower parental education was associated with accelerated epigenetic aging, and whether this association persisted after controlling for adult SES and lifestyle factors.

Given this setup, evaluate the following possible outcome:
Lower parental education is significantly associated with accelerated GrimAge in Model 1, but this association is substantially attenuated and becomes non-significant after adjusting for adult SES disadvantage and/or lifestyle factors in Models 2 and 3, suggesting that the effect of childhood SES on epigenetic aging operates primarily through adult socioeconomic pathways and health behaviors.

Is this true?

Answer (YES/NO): NO